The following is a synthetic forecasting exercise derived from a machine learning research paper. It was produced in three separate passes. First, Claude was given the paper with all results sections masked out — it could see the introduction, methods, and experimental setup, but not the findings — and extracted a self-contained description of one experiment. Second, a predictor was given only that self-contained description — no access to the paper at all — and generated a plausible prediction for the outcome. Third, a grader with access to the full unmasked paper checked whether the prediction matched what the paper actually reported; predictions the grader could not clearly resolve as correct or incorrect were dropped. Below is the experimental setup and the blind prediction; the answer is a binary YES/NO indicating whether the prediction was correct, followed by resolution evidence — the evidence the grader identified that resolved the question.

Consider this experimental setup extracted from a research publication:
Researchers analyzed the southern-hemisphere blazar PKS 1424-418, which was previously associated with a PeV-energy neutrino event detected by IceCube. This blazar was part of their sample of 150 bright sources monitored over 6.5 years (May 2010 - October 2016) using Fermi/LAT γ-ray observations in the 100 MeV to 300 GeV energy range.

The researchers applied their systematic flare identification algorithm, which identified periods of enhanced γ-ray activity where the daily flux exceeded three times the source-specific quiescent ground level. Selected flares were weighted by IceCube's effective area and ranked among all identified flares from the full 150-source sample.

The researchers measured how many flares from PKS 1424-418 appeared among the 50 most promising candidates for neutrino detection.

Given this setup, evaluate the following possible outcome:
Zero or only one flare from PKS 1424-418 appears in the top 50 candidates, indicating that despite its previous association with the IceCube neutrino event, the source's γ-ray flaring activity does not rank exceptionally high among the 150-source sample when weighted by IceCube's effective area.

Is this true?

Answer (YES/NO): NO